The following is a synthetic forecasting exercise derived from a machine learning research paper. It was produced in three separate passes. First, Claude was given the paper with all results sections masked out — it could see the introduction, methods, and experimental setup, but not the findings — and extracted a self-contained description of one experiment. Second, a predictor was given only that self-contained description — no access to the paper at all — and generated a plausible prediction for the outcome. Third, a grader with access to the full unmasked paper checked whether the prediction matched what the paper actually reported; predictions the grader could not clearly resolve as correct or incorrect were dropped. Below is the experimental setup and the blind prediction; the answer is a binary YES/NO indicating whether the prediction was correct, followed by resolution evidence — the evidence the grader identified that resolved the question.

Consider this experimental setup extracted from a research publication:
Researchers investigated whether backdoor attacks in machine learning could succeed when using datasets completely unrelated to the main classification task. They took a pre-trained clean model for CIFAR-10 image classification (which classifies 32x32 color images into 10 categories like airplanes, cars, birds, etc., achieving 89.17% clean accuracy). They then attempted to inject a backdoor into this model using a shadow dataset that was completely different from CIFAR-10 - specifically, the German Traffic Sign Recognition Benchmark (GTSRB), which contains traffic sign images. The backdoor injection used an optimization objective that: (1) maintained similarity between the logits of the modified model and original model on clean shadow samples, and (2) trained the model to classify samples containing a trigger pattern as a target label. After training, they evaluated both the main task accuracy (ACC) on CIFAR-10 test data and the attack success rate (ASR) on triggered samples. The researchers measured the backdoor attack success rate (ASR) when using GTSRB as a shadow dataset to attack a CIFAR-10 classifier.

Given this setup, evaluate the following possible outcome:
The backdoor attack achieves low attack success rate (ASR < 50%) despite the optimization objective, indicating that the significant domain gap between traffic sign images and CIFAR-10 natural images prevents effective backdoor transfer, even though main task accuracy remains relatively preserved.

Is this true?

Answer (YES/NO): NO